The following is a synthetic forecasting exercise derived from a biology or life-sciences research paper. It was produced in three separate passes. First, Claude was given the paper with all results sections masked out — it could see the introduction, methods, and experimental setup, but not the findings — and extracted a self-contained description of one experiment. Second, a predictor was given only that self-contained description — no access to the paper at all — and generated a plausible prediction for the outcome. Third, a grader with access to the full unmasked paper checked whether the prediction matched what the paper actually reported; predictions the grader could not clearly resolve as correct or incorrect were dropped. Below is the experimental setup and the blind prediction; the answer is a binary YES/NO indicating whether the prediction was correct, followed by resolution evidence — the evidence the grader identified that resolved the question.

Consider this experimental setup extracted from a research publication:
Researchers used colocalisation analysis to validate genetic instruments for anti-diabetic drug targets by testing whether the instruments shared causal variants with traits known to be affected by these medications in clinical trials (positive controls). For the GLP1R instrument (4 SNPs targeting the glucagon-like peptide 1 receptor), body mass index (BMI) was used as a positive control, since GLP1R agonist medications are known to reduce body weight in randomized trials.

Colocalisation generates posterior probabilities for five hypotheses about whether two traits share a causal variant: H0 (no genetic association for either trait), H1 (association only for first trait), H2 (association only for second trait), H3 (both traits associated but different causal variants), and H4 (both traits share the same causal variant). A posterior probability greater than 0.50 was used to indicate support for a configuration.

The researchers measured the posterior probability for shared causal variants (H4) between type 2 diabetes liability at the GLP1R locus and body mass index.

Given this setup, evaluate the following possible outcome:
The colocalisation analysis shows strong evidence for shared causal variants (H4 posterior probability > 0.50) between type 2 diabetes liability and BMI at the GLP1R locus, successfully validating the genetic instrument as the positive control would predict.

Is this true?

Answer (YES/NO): NO